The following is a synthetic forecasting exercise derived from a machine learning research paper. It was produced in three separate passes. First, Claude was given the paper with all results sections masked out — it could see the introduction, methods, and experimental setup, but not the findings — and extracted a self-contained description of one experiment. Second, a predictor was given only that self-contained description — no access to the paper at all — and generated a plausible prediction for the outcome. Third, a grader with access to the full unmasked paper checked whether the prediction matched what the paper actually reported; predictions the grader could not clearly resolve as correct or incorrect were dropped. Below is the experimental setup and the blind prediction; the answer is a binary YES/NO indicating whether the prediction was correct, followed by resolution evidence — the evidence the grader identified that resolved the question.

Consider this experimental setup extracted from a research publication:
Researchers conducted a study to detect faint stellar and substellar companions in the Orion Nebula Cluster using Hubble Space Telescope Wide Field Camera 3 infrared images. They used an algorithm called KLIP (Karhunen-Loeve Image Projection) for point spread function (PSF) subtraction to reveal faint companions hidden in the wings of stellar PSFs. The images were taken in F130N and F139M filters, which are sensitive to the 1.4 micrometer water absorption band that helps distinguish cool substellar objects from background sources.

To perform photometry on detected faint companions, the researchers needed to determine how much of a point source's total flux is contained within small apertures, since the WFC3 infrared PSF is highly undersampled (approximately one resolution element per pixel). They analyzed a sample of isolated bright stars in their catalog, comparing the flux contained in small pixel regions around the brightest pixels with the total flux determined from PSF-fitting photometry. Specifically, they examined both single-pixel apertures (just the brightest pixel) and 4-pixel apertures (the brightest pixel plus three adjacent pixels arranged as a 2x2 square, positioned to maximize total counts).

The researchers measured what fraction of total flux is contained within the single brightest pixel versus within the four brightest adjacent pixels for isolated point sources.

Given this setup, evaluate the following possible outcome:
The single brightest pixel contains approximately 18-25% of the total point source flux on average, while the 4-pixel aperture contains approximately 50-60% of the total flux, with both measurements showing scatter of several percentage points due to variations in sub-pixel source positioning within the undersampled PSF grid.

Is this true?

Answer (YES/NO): NO